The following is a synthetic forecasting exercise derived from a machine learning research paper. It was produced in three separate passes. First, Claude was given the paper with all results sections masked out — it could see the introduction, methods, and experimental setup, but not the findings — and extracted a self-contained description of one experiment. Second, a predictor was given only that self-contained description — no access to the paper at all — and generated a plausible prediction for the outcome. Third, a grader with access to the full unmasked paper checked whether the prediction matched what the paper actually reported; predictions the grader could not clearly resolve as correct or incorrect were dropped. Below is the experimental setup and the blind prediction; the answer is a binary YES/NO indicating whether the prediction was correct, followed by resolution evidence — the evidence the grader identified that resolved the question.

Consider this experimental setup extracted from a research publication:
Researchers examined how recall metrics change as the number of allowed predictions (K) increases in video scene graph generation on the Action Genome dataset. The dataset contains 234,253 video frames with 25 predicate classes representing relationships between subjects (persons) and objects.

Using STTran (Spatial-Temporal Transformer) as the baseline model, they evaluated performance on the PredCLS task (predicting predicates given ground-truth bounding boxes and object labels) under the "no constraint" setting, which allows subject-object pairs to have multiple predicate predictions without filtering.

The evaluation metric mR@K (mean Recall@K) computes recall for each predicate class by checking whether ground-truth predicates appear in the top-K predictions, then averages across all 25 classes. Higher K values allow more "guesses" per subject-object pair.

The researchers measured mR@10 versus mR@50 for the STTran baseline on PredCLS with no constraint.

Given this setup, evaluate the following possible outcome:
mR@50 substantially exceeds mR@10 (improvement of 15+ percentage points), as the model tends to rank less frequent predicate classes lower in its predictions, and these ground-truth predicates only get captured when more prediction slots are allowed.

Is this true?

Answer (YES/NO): YES